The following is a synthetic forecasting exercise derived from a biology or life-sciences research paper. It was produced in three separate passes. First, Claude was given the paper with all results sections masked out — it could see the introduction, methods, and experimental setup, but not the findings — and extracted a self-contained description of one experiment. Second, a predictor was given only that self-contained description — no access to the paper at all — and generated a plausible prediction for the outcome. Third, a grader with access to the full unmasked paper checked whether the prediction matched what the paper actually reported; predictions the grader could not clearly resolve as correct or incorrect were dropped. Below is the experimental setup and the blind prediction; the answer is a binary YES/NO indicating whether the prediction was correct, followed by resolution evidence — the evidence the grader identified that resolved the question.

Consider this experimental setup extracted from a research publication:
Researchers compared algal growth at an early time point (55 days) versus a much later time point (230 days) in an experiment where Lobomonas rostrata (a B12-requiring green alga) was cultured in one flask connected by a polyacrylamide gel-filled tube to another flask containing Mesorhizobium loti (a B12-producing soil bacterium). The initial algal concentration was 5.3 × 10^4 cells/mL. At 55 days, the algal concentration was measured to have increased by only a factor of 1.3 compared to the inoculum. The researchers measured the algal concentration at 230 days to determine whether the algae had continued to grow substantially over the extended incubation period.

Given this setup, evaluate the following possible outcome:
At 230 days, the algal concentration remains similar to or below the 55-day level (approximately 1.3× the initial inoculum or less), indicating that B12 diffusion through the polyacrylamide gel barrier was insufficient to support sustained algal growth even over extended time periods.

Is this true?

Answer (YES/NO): NO